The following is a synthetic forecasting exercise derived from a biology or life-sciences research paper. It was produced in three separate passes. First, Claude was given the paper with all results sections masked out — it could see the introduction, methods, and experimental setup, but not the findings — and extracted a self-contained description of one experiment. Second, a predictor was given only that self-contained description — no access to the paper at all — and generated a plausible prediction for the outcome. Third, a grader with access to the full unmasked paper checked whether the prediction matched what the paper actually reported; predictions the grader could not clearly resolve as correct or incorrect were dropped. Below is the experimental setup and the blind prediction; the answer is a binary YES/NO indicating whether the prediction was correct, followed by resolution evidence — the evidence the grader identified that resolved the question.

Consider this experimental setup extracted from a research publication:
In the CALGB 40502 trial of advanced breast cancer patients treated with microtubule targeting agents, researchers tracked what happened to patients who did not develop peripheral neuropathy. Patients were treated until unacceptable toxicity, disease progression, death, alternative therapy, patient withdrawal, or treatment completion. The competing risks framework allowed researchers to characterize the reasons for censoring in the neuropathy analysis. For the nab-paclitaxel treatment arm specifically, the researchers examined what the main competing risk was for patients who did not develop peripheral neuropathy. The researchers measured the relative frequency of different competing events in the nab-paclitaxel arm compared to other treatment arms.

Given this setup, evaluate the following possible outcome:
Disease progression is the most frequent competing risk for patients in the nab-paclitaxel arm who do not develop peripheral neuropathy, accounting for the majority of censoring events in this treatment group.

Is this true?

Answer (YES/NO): YES